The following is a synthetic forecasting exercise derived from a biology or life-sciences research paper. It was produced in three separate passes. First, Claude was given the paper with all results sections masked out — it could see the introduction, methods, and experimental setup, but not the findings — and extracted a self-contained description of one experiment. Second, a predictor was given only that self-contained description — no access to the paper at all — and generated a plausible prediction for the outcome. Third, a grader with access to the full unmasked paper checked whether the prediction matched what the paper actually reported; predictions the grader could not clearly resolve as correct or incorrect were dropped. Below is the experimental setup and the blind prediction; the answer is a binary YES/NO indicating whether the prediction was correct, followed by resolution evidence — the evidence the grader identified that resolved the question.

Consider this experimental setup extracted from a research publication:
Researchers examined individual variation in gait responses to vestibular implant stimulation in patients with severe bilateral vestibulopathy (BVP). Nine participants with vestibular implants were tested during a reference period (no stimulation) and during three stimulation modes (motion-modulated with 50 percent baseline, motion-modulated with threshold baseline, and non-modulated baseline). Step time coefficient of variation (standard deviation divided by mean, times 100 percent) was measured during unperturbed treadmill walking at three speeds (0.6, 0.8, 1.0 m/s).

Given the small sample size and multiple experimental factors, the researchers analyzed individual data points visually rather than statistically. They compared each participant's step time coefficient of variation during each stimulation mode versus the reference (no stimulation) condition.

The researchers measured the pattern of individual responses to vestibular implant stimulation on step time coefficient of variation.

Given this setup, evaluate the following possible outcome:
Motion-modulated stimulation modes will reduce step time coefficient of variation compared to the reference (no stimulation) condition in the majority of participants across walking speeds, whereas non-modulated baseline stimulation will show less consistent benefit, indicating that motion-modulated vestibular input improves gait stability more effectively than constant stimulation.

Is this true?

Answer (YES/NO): NO